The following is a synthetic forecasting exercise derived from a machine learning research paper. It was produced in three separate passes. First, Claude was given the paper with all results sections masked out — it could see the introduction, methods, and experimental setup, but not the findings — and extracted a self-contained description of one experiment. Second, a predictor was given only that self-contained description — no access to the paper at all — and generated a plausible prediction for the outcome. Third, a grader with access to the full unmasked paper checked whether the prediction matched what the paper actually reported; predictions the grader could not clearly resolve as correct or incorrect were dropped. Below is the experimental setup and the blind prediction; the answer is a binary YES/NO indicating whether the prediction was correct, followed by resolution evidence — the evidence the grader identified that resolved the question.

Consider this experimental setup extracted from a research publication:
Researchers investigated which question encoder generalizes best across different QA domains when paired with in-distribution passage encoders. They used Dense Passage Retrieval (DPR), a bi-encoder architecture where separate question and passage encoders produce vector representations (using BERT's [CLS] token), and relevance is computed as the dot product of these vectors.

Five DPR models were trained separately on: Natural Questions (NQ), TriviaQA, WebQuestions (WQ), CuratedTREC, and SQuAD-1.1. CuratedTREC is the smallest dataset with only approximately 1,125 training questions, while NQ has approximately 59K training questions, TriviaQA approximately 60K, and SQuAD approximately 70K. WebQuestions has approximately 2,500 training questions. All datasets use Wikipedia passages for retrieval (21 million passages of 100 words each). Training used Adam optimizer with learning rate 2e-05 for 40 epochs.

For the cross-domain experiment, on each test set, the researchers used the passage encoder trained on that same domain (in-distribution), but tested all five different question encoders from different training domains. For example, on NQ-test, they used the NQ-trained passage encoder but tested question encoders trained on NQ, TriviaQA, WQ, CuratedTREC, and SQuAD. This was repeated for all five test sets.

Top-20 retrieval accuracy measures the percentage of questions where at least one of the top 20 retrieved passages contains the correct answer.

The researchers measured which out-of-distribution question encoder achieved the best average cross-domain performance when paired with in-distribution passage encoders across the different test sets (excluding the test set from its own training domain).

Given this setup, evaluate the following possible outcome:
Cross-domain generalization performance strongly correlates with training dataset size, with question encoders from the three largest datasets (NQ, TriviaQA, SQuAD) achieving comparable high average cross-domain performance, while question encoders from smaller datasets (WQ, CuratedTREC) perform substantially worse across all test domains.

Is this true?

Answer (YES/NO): NO